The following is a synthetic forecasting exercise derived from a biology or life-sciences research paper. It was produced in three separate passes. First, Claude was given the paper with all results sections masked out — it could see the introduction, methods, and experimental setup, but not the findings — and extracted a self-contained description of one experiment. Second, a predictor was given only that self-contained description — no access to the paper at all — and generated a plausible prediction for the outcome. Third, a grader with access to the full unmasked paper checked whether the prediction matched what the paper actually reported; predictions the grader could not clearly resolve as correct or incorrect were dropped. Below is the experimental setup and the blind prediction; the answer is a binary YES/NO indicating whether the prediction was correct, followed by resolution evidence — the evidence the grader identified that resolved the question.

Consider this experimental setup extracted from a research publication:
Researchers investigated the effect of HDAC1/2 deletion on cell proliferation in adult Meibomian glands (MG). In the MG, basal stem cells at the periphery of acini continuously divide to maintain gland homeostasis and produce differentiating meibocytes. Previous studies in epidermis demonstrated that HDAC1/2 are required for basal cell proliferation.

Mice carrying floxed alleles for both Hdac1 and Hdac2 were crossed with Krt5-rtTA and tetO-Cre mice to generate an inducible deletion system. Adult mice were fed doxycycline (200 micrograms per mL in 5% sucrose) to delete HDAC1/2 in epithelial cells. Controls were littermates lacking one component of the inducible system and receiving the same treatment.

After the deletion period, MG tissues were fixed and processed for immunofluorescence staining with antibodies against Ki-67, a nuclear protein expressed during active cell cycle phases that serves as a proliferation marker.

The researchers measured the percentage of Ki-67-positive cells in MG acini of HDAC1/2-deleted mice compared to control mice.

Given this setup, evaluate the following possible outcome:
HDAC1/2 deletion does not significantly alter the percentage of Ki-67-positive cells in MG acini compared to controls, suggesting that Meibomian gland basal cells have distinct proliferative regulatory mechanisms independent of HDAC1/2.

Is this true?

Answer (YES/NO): NO